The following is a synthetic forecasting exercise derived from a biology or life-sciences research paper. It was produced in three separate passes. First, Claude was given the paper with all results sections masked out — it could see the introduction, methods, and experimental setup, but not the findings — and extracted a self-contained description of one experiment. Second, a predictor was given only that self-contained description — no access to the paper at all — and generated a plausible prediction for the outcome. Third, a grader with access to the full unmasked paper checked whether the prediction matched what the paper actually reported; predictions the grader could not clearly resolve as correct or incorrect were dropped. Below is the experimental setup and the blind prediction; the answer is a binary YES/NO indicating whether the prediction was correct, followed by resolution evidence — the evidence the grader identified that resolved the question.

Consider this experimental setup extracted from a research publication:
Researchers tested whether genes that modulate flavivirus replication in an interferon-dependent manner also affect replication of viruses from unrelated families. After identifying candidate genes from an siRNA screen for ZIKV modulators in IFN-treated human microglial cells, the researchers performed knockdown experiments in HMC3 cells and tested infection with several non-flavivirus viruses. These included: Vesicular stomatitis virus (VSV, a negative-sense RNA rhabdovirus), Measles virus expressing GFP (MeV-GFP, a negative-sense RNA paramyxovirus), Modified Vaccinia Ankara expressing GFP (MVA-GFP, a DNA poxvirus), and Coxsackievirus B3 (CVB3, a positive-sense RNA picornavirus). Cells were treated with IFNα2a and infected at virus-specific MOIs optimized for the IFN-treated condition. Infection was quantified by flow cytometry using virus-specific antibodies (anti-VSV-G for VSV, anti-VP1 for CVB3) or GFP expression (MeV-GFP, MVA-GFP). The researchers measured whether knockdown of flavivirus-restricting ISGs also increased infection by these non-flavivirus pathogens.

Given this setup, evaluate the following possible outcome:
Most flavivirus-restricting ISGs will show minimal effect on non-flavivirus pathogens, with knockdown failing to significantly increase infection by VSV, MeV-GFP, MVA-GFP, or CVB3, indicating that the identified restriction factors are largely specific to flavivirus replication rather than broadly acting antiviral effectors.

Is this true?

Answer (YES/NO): NO